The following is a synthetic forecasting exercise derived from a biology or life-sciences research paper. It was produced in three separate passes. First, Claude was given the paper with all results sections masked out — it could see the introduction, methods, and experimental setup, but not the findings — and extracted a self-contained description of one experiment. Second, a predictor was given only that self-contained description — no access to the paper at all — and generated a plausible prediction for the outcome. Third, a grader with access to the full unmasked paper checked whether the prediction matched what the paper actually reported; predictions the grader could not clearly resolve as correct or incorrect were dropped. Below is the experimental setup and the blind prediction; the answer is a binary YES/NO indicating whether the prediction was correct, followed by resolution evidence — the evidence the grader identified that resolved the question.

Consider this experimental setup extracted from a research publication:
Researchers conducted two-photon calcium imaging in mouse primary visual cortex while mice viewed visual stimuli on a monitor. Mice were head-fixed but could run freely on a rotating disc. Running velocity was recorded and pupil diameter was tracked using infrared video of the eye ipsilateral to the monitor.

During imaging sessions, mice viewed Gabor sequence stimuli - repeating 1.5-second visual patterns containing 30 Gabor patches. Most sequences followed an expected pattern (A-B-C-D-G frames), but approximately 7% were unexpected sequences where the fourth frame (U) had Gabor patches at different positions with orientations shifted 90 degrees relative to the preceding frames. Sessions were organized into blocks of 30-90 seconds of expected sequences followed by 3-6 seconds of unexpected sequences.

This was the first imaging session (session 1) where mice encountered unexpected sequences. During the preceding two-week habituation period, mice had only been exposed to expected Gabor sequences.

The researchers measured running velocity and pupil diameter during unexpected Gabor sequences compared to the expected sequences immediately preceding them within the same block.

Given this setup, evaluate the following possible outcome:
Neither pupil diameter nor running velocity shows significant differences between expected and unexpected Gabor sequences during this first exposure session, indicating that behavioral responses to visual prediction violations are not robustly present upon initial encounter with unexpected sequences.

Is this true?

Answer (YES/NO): YES